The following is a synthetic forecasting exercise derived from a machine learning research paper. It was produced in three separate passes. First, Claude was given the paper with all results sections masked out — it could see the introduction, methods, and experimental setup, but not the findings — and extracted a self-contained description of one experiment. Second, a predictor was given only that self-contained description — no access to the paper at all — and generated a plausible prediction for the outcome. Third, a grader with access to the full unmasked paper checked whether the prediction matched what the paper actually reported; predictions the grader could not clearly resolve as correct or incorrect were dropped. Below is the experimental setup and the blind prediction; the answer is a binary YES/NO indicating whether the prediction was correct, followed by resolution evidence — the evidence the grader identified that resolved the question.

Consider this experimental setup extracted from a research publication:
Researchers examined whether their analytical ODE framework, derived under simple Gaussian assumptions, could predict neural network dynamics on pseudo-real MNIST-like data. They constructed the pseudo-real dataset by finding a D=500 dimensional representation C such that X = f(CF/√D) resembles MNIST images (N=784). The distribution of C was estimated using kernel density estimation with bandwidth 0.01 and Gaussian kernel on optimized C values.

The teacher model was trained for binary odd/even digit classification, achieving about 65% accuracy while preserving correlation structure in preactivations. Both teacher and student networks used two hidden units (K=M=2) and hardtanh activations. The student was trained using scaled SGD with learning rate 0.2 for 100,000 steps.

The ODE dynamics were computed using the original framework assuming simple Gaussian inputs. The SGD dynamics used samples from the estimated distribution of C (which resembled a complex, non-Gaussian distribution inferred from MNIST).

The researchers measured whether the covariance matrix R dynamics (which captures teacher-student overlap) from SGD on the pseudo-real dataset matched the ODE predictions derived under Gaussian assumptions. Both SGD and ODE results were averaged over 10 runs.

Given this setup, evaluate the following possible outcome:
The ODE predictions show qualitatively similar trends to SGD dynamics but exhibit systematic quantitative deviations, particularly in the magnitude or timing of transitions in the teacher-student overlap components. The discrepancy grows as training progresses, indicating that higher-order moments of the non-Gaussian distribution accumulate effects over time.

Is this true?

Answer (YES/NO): NO